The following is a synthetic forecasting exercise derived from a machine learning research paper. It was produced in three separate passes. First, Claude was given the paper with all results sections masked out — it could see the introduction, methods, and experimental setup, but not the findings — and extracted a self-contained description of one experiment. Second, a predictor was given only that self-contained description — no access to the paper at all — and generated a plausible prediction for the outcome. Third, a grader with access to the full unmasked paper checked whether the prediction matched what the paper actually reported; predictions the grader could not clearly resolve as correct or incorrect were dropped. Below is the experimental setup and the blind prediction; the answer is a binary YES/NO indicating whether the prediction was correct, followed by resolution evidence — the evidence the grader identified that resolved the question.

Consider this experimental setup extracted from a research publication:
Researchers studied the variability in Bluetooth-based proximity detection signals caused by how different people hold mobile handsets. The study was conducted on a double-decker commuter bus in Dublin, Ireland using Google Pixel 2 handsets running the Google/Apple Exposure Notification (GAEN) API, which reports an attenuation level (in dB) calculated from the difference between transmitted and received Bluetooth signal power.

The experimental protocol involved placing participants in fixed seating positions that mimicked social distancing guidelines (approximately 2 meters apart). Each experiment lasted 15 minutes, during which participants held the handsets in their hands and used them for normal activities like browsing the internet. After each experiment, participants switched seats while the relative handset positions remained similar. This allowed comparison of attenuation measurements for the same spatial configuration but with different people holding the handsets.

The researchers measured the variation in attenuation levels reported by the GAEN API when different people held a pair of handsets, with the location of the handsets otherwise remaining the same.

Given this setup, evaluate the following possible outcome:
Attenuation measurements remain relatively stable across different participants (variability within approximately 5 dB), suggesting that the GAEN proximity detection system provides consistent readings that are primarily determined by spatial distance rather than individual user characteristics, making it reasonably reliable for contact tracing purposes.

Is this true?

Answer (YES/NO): NO